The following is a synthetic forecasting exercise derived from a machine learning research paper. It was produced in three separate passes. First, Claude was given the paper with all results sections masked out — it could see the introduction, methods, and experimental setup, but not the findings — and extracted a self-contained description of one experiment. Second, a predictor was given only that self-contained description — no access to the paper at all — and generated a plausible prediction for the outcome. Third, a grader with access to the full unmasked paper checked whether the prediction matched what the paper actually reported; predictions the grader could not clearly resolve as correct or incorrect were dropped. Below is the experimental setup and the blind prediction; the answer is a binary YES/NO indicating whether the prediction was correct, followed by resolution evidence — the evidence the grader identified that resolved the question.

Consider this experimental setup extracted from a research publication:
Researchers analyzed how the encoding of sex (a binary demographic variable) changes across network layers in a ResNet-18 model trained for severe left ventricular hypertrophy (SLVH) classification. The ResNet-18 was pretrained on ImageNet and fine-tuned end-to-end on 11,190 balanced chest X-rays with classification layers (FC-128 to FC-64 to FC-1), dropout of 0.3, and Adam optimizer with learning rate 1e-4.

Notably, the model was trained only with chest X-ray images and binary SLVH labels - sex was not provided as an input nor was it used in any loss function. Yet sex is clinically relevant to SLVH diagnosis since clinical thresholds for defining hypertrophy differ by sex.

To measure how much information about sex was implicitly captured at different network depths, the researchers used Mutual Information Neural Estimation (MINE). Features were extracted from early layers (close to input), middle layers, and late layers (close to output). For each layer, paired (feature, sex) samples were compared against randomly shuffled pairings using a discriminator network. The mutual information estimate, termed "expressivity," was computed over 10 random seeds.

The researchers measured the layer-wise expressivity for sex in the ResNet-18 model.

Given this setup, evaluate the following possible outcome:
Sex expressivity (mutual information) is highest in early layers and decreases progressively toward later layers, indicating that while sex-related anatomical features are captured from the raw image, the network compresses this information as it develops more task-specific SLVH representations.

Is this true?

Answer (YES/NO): NO